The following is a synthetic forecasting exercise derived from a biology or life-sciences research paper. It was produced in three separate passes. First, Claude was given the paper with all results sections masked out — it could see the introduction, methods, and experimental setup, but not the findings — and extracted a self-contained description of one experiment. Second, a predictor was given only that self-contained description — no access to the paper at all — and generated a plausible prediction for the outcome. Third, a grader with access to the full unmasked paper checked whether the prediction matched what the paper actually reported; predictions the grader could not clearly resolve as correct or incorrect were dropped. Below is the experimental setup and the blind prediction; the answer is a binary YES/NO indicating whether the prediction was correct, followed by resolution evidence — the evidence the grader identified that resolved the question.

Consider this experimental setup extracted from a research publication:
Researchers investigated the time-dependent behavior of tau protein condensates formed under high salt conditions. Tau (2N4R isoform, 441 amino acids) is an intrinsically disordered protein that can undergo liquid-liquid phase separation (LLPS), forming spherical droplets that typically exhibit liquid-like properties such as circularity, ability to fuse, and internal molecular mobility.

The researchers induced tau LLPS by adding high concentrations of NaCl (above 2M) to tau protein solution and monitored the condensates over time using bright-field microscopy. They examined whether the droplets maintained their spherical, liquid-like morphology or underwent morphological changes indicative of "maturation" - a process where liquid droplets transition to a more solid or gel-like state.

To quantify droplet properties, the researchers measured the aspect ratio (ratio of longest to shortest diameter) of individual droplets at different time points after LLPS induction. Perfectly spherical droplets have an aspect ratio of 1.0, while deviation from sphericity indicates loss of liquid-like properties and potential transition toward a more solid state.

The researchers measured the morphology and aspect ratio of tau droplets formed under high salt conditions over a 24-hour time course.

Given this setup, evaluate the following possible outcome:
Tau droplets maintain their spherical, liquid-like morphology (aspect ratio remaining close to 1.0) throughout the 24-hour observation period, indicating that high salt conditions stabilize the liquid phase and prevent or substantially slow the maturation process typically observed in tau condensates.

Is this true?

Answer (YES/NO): NO